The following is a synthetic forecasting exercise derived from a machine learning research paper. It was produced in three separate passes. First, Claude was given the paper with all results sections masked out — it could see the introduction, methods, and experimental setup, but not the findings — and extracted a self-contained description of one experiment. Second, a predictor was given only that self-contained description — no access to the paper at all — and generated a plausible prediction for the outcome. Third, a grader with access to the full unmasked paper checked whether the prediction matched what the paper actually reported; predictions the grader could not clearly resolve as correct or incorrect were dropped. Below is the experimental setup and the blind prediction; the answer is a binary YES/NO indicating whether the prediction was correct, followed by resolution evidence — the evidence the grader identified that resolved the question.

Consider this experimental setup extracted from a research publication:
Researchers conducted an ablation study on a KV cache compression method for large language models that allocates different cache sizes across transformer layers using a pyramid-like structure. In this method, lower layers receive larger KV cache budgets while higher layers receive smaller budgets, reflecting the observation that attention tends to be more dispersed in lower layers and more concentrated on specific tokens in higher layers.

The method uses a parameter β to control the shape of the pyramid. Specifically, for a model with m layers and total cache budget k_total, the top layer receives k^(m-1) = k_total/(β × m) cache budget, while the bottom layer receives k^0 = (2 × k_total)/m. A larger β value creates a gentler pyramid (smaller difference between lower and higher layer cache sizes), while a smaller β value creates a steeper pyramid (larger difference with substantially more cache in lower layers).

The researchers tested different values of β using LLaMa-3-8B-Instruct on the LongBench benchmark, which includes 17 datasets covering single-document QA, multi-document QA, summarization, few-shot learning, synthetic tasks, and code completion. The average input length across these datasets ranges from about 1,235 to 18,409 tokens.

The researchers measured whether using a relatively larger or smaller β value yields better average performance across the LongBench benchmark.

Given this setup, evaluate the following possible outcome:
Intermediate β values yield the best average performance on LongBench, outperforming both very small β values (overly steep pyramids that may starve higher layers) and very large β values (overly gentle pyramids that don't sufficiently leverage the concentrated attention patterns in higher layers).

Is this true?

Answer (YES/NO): NO